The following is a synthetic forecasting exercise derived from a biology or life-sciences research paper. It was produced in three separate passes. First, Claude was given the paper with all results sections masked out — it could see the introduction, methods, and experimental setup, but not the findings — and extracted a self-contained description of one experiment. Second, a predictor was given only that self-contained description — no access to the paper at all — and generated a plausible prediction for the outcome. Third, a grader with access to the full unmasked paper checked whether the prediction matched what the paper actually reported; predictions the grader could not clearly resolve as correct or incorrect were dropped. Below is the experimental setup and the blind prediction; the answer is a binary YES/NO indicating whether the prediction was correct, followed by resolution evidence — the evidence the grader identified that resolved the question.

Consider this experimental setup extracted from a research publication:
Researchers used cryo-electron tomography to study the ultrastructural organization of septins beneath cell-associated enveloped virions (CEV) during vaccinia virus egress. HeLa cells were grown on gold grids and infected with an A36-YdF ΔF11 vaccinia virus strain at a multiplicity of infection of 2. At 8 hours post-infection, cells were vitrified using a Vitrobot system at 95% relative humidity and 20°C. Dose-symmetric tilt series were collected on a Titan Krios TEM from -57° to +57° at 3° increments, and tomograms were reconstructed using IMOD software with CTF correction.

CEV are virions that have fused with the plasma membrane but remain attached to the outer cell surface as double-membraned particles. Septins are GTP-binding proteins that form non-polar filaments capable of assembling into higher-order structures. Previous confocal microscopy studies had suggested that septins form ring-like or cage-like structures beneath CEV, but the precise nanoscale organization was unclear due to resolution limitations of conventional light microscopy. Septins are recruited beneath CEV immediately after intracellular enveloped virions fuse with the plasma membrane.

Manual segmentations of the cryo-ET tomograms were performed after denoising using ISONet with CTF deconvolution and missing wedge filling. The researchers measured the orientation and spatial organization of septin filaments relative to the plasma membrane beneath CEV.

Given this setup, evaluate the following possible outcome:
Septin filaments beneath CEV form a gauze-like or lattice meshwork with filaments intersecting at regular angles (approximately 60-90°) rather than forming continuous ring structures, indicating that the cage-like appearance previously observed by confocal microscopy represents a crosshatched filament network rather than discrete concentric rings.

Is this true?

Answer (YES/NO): NO